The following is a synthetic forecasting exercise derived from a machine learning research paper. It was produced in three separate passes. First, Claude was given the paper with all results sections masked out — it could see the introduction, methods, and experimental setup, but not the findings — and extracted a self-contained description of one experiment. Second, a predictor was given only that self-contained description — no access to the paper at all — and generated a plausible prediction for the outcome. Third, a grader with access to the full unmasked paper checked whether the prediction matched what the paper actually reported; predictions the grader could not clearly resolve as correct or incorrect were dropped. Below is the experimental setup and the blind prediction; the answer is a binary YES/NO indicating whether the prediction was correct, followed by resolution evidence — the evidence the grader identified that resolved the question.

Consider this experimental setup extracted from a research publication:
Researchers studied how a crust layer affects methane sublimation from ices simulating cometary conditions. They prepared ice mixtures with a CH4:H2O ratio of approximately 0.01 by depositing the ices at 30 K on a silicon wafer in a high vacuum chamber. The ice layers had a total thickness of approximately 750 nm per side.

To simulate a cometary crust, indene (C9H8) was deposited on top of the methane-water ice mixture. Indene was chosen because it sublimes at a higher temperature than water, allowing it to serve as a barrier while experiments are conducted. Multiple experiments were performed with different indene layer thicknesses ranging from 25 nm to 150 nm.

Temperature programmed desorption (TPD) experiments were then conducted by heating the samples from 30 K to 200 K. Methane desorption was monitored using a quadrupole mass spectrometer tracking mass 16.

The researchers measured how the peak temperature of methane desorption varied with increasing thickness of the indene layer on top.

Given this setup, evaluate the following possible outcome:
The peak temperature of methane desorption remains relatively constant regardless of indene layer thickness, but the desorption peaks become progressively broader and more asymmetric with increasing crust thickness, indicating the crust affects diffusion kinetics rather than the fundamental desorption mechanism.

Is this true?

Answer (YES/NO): NO